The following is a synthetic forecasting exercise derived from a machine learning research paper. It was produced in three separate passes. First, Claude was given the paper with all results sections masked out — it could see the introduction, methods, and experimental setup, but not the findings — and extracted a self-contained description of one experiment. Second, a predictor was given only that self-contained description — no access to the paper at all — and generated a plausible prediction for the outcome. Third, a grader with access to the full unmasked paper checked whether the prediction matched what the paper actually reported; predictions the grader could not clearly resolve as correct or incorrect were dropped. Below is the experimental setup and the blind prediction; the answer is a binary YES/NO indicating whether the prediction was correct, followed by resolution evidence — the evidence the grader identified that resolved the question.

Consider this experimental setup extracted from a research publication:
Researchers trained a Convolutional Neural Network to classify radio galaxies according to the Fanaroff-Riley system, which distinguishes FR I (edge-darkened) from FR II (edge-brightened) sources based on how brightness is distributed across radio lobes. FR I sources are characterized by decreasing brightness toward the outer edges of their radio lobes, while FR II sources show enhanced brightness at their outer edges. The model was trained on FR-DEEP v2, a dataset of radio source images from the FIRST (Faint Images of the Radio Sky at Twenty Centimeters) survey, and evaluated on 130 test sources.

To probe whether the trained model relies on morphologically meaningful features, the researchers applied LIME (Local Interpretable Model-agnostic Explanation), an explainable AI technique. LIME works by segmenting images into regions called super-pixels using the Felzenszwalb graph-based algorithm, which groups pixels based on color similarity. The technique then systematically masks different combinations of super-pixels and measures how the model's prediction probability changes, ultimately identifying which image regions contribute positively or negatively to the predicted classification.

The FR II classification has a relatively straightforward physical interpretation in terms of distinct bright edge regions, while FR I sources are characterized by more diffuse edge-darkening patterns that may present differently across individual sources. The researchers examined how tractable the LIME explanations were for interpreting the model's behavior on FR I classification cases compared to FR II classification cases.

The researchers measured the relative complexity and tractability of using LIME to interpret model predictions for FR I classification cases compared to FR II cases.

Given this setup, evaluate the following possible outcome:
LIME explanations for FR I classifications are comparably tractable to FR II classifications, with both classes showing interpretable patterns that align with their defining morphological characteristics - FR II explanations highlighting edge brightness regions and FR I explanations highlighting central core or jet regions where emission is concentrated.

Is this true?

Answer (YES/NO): NO